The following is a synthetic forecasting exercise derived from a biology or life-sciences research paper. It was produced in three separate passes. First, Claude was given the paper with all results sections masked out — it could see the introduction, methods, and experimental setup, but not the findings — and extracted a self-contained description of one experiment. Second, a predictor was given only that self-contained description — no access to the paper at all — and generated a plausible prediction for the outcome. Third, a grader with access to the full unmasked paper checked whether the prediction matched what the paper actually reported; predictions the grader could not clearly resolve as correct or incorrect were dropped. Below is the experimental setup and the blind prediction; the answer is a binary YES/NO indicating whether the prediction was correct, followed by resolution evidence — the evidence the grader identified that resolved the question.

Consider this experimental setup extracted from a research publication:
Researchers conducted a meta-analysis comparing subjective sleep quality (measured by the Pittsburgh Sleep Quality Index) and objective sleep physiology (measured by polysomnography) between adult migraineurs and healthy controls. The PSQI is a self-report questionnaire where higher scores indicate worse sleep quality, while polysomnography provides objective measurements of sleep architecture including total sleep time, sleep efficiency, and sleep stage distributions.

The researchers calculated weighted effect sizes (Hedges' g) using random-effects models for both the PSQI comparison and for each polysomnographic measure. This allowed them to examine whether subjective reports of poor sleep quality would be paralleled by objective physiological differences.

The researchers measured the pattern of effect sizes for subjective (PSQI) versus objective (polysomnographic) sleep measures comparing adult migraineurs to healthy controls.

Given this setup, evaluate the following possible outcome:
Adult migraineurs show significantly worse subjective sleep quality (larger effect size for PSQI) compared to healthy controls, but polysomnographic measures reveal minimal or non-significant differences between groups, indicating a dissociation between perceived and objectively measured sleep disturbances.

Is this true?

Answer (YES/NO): YES